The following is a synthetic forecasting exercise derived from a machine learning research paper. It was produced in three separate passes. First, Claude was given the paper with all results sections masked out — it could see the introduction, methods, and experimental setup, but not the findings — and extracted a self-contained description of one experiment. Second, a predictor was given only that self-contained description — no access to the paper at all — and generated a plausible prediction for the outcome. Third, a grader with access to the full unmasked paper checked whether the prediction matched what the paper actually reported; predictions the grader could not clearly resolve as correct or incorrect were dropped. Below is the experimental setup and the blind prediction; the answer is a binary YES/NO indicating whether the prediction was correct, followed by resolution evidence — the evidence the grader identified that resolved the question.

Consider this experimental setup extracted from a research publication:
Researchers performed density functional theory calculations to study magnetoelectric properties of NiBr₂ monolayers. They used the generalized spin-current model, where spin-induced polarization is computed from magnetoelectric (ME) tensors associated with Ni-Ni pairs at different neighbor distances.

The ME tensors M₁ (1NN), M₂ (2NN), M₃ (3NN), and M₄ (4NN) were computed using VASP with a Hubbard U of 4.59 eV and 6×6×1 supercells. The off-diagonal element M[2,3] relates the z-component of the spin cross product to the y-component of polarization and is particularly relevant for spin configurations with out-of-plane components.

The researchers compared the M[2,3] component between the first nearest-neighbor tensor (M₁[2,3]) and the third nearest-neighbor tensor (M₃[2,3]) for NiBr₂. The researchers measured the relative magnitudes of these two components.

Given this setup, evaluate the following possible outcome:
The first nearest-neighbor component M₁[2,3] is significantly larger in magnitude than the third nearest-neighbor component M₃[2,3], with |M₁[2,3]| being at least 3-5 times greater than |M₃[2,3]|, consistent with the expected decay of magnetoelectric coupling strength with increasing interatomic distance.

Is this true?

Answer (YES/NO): NO